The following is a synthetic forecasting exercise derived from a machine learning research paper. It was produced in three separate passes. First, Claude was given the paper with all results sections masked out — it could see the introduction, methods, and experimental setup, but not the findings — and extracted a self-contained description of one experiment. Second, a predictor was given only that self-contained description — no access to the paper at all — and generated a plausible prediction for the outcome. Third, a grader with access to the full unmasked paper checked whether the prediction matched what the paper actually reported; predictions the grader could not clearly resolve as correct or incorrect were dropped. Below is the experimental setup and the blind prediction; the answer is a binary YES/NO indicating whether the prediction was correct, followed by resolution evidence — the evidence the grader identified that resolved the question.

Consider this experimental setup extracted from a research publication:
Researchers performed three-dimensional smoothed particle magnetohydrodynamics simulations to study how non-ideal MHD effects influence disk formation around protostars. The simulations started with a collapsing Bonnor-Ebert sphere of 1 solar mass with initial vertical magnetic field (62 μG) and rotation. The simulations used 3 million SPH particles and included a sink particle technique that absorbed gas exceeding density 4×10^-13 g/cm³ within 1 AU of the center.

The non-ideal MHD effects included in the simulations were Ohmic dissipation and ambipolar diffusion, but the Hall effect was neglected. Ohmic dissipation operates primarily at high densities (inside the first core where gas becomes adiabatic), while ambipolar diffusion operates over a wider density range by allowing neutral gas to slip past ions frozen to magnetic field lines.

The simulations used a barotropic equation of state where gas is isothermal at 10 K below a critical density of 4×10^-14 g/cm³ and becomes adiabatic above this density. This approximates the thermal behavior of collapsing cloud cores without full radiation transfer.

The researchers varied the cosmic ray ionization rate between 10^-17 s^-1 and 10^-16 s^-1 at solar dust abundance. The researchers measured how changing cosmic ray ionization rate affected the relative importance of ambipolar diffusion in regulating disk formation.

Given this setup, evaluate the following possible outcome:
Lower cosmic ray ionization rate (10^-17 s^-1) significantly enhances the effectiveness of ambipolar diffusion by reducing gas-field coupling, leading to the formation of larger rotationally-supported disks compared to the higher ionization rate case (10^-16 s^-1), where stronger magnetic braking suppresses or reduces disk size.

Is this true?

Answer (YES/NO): YES